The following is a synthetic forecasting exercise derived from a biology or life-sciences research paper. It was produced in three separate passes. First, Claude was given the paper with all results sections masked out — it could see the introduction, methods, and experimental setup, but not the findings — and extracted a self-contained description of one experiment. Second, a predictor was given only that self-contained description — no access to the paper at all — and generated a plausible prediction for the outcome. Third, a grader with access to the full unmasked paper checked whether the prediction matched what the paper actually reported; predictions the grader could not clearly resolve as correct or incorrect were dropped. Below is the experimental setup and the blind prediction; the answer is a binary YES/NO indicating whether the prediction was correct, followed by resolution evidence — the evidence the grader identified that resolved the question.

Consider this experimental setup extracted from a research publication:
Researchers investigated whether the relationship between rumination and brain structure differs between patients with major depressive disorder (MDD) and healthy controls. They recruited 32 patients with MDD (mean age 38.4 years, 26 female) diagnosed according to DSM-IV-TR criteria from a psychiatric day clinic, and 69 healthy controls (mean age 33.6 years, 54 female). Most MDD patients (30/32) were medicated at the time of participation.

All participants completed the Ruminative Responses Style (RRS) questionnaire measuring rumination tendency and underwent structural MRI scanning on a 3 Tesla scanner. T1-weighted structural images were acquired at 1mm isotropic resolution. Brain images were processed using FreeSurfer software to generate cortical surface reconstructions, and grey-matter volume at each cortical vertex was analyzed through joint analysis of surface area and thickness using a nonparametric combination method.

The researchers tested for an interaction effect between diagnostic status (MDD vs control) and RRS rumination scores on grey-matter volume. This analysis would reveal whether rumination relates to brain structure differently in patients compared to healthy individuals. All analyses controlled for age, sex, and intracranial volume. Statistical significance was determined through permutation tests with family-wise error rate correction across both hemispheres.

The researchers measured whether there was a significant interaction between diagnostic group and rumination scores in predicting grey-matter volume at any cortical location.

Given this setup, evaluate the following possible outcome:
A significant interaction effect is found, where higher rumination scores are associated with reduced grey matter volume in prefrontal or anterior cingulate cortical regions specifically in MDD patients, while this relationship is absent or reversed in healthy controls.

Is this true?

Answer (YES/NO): NO